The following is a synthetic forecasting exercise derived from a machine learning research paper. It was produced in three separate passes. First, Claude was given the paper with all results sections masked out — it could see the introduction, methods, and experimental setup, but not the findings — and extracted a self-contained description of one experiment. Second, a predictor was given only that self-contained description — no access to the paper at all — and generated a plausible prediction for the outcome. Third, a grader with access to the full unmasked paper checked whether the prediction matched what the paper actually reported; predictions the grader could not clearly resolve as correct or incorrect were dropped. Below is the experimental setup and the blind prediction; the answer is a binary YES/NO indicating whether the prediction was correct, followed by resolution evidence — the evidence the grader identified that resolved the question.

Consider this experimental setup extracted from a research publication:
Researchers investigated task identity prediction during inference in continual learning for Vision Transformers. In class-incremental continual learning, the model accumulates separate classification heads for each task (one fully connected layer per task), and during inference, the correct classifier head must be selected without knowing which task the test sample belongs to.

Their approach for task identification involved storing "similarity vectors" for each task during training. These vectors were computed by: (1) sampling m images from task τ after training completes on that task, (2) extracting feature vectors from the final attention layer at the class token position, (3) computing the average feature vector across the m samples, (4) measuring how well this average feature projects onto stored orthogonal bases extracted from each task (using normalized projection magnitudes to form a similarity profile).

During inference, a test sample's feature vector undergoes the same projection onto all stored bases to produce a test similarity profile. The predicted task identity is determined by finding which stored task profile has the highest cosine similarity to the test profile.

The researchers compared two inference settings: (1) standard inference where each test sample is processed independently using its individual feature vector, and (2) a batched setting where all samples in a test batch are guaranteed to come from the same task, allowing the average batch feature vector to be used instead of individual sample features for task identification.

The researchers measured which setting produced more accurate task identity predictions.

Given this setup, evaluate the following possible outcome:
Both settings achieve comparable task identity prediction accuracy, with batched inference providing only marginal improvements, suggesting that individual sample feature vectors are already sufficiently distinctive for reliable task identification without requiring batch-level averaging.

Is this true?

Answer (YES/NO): NO